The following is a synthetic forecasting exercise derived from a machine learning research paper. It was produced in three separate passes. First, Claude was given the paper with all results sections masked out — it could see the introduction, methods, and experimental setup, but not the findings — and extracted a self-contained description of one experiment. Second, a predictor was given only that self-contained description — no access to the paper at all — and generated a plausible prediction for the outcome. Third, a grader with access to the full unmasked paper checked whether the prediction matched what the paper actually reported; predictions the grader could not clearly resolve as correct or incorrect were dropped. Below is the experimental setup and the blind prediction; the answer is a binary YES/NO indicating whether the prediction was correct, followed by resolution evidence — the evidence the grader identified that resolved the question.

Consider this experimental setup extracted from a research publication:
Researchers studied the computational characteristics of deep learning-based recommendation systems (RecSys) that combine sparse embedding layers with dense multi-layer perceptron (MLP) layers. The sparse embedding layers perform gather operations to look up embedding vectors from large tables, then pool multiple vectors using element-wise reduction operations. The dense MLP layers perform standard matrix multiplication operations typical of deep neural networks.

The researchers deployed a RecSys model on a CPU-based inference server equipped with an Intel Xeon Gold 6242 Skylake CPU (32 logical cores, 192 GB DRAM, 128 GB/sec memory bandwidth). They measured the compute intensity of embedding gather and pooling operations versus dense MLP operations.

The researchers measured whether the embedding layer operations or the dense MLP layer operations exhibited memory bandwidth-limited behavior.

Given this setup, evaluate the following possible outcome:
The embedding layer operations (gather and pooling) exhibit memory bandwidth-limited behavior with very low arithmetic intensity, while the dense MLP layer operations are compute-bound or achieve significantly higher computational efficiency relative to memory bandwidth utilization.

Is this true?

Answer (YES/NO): YES